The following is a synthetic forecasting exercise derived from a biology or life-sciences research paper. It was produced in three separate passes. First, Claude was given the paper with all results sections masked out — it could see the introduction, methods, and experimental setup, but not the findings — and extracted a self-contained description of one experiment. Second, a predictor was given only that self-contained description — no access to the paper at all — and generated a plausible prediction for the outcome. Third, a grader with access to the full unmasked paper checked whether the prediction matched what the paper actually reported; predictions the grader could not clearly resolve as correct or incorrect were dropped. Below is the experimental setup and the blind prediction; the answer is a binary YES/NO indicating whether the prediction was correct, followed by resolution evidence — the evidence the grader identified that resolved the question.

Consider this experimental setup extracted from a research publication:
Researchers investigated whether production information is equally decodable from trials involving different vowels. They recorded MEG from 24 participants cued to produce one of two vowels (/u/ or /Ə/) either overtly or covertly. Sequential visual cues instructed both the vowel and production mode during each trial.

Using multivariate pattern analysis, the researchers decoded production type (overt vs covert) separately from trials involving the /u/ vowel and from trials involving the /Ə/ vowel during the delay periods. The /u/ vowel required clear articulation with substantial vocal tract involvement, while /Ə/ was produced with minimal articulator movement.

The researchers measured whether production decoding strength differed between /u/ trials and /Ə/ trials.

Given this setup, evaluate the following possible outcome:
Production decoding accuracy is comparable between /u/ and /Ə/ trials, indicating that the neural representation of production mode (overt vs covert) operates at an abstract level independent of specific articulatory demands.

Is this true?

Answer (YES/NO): NO